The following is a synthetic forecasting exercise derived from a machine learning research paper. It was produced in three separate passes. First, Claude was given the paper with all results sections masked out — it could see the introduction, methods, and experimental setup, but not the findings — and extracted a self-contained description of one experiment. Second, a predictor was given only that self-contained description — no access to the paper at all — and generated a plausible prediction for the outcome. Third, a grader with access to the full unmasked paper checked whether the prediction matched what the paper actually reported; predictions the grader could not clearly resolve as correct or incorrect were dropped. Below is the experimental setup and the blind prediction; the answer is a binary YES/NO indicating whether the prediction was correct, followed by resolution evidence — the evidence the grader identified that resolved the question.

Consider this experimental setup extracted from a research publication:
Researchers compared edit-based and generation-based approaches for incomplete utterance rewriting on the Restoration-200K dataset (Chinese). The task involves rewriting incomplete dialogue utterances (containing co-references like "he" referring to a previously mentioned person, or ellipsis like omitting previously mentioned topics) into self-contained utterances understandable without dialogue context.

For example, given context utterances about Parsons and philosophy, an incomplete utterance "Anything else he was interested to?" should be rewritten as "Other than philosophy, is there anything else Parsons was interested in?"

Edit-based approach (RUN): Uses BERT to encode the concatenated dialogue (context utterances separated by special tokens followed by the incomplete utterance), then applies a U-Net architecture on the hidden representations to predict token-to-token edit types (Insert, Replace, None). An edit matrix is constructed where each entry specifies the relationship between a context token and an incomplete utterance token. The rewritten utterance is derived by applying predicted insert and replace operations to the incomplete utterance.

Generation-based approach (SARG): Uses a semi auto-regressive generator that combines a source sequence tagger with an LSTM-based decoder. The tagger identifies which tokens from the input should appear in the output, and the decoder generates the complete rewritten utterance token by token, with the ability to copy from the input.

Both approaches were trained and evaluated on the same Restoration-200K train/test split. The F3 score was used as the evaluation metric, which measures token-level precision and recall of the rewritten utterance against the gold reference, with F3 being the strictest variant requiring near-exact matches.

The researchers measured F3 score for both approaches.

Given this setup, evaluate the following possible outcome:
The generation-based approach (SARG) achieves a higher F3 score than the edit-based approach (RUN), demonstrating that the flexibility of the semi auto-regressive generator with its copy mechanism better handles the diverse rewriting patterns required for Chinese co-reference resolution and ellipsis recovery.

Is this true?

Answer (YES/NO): NO